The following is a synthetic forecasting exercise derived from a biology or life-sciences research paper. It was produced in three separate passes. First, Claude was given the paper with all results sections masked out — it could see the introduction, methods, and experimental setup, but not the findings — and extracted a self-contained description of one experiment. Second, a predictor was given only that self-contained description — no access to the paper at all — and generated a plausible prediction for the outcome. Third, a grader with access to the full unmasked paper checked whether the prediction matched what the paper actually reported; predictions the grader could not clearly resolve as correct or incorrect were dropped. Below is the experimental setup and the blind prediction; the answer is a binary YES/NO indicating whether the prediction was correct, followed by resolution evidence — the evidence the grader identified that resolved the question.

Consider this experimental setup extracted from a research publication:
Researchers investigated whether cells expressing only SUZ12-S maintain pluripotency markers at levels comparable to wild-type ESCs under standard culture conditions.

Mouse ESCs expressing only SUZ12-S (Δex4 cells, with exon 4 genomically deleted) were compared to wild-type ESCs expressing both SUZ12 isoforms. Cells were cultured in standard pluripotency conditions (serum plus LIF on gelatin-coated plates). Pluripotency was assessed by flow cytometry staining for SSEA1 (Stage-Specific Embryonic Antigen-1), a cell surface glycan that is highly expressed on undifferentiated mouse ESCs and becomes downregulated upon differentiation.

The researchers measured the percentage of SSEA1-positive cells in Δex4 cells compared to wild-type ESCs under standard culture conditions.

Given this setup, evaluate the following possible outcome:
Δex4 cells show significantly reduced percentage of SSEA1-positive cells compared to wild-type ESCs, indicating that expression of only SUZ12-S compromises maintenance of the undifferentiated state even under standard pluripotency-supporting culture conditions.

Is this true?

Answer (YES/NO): NO